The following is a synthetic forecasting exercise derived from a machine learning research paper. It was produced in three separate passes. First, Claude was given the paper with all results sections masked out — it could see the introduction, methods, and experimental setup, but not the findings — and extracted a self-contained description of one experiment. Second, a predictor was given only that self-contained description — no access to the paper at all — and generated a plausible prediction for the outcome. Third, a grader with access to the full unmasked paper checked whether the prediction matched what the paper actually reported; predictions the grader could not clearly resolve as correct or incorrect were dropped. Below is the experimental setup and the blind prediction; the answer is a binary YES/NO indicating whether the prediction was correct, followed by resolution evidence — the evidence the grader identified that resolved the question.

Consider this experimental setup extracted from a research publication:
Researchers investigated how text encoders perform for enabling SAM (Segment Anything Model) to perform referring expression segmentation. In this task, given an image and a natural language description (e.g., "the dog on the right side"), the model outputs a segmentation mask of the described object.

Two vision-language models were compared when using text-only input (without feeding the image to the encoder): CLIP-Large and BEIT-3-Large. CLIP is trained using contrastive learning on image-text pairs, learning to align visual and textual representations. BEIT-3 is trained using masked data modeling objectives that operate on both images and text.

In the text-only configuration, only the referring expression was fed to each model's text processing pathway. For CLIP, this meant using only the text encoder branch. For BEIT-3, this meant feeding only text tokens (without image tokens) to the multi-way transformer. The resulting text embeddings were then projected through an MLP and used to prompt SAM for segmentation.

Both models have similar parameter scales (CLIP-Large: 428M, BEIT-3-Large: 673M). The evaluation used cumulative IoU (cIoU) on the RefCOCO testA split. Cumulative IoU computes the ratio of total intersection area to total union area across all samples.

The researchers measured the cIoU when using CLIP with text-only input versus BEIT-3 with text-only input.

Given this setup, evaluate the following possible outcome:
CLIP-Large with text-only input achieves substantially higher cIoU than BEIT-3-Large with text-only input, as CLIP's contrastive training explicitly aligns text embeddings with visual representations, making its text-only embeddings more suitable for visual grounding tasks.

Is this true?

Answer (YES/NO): NO